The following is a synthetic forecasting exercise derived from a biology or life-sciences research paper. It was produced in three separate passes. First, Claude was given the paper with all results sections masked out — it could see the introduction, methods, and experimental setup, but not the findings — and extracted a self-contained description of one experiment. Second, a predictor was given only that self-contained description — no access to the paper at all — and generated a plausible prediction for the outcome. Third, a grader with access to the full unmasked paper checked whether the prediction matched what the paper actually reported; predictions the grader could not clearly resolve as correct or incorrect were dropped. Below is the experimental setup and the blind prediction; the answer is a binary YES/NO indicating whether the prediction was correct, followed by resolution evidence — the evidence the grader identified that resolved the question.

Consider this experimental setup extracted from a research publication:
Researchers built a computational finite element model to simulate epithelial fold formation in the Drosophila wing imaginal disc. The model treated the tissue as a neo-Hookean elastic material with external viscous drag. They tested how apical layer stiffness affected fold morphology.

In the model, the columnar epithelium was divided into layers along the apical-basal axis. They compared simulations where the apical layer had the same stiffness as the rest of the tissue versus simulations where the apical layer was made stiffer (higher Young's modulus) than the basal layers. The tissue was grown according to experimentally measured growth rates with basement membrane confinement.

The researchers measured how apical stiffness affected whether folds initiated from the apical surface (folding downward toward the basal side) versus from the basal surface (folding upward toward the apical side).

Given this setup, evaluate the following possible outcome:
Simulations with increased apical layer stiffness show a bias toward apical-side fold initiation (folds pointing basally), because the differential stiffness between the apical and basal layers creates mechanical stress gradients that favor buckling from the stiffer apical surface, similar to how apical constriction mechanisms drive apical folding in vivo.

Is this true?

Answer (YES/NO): YES